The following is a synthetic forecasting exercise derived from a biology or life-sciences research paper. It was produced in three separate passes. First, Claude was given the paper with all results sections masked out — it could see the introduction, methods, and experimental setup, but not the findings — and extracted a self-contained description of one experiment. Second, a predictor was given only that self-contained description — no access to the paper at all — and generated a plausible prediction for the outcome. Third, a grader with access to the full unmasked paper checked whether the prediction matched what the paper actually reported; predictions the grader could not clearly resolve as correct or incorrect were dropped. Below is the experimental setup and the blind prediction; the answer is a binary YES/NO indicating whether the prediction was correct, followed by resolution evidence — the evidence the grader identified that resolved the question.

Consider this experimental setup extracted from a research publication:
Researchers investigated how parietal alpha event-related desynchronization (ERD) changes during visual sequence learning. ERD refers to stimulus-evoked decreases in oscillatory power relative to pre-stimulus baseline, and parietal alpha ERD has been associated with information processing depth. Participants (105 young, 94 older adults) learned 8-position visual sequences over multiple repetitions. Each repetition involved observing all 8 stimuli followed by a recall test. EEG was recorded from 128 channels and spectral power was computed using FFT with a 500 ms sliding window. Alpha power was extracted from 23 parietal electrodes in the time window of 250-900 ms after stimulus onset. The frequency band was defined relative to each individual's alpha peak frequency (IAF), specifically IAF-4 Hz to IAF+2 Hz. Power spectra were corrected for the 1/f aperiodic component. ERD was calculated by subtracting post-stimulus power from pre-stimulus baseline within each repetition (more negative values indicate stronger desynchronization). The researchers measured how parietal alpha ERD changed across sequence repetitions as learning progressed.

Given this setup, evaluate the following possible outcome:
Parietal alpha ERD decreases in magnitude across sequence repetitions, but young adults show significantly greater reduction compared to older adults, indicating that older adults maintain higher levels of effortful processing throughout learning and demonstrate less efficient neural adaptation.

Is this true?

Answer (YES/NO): NO